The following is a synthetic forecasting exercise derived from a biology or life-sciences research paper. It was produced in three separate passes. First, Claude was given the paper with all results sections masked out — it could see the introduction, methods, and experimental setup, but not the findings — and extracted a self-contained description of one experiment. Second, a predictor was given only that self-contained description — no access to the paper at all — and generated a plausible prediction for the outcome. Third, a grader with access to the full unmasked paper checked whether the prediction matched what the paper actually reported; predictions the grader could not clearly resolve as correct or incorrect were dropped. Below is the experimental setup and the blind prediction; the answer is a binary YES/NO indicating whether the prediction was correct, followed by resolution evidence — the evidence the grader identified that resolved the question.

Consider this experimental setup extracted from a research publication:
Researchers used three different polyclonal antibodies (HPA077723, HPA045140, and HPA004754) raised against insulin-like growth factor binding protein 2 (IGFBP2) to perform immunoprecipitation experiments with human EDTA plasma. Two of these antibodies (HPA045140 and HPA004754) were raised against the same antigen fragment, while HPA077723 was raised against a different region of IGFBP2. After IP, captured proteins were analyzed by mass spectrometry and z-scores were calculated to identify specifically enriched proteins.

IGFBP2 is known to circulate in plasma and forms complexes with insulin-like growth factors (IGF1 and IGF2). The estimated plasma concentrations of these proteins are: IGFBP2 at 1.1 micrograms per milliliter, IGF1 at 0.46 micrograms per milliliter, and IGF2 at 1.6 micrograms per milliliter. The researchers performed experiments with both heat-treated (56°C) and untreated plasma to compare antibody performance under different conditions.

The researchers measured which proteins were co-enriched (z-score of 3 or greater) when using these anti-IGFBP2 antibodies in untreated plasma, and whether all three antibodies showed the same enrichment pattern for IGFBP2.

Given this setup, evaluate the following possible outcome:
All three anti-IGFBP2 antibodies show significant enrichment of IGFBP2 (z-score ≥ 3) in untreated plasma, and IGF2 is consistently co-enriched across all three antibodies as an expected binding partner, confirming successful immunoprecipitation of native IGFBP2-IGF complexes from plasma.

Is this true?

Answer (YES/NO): NO